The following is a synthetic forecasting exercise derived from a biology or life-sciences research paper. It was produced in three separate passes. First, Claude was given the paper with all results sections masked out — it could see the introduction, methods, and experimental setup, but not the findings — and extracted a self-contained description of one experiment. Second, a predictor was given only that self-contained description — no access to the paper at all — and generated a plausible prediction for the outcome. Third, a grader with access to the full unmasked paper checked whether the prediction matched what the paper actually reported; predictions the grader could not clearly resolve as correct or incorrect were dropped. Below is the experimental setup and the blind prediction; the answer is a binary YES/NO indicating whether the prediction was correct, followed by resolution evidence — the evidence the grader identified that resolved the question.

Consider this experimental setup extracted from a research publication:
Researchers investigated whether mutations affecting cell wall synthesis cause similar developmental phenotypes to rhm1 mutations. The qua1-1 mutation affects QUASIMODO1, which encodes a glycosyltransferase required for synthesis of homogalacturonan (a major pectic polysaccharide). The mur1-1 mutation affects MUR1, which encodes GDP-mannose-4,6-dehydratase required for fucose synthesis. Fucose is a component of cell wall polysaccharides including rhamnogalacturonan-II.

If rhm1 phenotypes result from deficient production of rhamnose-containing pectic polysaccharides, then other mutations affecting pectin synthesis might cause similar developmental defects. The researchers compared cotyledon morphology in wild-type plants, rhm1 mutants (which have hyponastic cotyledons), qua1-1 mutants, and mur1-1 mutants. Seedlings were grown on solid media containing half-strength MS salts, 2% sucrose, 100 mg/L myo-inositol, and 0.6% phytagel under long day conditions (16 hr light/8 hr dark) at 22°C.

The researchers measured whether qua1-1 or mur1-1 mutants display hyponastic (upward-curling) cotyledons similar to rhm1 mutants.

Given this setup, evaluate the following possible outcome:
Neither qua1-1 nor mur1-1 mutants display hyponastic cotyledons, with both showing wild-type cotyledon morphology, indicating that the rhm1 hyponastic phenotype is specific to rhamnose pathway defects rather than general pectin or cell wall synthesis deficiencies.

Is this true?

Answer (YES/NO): NO